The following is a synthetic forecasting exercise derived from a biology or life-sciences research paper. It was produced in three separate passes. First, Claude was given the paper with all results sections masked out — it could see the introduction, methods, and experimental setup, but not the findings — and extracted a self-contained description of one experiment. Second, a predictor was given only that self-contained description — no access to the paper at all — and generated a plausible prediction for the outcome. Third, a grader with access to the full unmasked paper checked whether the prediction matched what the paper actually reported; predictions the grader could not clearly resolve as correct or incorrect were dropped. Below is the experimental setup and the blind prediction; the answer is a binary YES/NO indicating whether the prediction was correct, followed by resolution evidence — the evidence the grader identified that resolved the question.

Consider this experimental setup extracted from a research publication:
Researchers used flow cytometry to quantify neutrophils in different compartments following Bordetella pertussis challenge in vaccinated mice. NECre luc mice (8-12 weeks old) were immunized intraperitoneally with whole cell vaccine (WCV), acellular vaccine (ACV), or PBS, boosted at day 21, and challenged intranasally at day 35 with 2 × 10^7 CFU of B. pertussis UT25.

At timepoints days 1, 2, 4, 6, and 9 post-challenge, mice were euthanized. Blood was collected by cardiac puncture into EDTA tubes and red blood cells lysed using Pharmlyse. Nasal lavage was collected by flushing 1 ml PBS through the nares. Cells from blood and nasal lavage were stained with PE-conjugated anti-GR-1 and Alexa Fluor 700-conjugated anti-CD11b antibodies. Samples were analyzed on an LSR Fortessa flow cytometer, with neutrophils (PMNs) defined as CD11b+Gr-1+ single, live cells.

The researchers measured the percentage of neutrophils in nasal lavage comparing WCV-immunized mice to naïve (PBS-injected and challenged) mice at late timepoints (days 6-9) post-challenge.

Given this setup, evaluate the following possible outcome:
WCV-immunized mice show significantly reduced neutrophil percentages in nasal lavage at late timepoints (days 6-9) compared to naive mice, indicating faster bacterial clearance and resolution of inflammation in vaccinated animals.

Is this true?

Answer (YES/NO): NO